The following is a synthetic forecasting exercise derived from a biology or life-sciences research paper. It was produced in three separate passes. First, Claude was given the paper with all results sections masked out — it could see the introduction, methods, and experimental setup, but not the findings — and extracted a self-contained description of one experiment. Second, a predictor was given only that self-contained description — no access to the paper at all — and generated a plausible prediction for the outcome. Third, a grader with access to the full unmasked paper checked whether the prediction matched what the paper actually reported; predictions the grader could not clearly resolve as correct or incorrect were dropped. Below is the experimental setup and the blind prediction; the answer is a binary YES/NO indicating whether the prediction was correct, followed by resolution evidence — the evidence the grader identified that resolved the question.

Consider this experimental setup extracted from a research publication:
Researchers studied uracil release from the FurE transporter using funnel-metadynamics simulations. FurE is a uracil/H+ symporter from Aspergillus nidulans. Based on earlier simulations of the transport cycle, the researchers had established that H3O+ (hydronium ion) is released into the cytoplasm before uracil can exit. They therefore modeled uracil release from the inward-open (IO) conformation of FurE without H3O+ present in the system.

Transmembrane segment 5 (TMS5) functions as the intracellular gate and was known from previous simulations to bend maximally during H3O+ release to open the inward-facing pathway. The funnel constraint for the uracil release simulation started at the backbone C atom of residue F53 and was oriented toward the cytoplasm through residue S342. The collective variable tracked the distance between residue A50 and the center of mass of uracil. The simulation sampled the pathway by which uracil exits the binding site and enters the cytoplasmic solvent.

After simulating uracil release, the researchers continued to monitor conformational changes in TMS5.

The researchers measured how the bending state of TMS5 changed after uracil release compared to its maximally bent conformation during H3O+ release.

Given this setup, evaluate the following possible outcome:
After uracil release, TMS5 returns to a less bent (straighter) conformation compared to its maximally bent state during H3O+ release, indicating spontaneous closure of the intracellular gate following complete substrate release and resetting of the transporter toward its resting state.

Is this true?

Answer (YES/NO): YES